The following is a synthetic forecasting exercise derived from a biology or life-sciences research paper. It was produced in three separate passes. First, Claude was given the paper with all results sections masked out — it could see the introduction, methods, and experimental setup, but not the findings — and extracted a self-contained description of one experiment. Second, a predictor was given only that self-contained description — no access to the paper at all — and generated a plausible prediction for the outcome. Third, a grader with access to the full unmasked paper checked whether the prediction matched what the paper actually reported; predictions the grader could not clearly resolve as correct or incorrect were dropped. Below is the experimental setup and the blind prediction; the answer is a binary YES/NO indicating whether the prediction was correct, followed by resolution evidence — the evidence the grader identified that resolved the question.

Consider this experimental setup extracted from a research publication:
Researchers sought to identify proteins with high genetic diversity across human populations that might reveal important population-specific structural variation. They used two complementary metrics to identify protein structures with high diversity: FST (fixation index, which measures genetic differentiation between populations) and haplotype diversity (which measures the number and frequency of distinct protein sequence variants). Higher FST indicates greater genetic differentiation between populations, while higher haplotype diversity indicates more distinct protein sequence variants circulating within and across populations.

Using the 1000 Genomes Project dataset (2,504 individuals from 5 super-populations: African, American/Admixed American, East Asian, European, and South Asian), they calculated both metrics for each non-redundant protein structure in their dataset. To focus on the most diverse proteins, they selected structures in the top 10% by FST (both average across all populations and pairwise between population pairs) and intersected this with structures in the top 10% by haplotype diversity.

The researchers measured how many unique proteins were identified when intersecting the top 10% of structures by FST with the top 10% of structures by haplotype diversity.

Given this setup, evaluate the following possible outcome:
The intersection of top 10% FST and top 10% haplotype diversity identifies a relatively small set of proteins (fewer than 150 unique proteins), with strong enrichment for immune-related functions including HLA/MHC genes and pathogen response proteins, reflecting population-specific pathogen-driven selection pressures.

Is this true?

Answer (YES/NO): NO